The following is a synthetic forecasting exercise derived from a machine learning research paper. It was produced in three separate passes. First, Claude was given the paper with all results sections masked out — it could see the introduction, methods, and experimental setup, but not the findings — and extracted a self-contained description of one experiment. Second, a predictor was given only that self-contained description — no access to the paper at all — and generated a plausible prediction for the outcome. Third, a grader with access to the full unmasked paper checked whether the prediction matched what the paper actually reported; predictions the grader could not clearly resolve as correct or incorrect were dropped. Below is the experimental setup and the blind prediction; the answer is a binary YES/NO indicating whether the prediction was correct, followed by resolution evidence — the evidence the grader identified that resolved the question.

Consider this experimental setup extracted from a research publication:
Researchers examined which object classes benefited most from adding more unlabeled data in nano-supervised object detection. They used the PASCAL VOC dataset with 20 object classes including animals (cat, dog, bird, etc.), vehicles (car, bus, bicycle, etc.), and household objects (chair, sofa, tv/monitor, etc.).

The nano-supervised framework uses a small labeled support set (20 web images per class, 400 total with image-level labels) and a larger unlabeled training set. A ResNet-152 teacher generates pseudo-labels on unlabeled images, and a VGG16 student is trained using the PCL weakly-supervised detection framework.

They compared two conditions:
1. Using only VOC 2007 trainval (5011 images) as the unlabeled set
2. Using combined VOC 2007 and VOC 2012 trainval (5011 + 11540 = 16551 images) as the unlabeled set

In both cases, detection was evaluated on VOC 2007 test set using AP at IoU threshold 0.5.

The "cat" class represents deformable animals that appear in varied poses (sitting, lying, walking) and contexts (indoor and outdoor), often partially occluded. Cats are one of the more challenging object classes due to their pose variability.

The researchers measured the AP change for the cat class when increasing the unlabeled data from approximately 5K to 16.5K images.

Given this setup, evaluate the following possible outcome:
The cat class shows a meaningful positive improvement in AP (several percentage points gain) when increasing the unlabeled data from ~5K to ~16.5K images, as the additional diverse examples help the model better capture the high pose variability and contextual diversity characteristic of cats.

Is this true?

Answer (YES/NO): YES